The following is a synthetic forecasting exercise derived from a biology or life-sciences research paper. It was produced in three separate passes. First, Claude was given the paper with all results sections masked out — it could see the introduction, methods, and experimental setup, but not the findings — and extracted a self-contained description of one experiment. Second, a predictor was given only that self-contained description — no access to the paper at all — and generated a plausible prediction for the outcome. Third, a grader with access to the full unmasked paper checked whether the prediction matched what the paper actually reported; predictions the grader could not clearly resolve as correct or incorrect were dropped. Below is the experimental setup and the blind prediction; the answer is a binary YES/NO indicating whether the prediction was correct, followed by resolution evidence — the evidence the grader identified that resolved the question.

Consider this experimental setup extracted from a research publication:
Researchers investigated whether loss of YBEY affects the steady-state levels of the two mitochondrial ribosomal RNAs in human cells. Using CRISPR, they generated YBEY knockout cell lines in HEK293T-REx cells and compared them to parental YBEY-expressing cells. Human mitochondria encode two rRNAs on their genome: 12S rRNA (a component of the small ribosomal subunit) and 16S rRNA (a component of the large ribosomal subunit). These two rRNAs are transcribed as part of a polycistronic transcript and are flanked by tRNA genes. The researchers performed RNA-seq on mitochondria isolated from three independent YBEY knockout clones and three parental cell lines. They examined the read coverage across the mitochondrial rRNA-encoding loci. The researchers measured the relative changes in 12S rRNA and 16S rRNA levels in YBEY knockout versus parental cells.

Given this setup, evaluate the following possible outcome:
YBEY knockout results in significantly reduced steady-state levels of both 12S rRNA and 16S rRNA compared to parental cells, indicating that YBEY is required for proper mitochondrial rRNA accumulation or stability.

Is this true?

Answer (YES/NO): NO